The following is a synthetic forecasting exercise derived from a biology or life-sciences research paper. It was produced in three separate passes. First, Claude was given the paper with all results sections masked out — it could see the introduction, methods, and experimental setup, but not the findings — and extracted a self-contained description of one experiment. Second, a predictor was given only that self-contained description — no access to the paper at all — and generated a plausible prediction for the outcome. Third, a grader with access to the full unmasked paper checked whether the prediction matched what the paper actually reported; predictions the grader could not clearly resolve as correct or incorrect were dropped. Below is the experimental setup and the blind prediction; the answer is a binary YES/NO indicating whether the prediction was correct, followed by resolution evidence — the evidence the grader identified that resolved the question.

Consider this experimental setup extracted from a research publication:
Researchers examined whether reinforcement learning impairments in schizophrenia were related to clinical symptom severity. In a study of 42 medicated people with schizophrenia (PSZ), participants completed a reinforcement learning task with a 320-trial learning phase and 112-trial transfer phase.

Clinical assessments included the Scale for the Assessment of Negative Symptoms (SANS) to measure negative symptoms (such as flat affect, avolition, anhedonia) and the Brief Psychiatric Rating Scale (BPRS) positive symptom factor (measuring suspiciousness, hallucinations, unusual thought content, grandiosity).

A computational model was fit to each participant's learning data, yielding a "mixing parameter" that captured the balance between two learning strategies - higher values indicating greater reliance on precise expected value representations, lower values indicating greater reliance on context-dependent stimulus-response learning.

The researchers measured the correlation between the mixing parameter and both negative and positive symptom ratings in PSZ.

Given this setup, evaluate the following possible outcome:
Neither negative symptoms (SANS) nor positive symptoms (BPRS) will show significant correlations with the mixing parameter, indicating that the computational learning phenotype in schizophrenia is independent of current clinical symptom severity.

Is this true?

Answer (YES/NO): YES